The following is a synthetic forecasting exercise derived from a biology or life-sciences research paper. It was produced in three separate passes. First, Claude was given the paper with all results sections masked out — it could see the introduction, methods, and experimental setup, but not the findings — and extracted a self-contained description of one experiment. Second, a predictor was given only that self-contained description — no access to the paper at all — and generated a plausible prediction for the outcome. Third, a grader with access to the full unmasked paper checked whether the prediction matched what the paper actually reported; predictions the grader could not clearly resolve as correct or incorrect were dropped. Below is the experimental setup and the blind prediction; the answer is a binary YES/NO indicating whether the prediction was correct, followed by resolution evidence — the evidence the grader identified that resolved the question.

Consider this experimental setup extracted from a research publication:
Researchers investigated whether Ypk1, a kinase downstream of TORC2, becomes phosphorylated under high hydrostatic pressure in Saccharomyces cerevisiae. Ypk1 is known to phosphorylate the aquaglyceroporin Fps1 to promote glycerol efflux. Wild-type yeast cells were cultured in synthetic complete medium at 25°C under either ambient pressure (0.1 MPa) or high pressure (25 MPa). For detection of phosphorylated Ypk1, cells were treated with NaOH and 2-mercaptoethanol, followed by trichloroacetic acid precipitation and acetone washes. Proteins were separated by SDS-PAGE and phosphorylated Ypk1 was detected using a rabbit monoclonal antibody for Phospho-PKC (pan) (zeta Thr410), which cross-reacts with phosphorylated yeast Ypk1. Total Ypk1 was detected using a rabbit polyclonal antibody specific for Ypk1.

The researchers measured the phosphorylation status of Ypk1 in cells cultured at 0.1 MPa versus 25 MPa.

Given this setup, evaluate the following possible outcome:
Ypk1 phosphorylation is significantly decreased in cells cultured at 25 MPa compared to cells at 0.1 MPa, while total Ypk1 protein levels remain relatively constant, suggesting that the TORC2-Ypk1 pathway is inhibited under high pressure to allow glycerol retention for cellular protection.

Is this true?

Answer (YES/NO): NO